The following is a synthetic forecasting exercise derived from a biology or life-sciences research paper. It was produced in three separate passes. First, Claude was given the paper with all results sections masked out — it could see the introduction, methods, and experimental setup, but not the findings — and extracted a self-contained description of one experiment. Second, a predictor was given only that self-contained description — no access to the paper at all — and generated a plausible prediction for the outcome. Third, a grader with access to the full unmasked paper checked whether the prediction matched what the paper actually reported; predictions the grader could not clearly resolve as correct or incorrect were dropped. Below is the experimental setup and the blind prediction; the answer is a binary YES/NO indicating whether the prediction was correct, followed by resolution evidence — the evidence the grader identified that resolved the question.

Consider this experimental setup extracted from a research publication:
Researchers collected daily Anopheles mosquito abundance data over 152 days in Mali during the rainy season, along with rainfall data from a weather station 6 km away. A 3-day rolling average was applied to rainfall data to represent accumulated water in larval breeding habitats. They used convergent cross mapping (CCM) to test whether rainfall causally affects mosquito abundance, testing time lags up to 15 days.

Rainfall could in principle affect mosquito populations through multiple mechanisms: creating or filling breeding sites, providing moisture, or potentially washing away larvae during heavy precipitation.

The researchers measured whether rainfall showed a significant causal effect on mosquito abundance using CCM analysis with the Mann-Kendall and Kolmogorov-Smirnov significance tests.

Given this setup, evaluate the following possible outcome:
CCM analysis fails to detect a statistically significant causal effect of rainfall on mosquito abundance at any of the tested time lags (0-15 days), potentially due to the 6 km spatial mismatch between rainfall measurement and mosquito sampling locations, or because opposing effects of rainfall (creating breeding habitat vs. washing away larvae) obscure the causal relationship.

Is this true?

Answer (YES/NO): YES